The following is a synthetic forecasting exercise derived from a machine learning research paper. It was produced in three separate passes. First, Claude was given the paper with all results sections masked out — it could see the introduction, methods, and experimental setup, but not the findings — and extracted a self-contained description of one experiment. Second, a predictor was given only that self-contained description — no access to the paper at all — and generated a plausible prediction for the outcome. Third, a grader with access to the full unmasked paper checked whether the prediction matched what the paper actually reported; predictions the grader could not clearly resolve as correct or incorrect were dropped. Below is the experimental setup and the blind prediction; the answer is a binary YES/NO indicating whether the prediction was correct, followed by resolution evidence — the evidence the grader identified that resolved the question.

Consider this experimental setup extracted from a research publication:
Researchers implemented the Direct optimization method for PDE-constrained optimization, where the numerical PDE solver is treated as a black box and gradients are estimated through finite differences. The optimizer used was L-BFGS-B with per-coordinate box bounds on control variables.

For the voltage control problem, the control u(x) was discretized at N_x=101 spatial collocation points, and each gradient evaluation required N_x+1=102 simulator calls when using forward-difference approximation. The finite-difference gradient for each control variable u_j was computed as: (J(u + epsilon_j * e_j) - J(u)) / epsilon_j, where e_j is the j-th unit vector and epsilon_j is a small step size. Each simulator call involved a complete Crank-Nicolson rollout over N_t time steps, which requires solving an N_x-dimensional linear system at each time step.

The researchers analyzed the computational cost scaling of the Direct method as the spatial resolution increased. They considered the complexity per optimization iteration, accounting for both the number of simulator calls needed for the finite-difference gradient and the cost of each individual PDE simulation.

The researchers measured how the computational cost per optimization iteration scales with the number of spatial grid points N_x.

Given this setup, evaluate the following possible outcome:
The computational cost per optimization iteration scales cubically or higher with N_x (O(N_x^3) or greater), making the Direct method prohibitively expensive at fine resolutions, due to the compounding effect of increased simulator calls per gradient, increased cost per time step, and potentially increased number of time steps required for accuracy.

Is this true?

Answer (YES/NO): NO